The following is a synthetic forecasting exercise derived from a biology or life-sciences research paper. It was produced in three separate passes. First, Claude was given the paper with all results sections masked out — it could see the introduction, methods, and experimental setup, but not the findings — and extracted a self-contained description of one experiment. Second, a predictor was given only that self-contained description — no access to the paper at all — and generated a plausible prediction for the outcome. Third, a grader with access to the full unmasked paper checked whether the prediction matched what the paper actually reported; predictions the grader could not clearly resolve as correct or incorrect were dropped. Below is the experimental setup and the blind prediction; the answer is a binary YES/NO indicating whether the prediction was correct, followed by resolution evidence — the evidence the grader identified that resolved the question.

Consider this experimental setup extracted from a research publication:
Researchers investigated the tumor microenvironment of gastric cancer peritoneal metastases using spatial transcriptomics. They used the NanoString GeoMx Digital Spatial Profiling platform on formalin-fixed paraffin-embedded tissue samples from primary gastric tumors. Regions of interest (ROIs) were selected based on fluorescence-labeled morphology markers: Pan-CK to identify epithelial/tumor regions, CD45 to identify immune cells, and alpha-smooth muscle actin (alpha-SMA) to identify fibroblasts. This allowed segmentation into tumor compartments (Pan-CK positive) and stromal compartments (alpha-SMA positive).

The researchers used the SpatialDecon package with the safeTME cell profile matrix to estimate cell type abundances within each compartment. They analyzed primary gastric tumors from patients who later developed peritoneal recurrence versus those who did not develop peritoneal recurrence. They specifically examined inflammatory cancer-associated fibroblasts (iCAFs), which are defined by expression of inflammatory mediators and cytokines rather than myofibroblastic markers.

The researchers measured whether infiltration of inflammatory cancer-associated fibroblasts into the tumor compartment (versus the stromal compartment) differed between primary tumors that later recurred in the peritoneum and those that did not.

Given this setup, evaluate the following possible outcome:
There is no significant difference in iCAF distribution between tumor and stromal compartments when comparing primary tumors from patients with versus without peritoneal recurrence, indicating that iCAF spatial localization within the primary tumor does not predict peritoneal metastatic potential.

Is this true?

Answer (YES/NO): NO